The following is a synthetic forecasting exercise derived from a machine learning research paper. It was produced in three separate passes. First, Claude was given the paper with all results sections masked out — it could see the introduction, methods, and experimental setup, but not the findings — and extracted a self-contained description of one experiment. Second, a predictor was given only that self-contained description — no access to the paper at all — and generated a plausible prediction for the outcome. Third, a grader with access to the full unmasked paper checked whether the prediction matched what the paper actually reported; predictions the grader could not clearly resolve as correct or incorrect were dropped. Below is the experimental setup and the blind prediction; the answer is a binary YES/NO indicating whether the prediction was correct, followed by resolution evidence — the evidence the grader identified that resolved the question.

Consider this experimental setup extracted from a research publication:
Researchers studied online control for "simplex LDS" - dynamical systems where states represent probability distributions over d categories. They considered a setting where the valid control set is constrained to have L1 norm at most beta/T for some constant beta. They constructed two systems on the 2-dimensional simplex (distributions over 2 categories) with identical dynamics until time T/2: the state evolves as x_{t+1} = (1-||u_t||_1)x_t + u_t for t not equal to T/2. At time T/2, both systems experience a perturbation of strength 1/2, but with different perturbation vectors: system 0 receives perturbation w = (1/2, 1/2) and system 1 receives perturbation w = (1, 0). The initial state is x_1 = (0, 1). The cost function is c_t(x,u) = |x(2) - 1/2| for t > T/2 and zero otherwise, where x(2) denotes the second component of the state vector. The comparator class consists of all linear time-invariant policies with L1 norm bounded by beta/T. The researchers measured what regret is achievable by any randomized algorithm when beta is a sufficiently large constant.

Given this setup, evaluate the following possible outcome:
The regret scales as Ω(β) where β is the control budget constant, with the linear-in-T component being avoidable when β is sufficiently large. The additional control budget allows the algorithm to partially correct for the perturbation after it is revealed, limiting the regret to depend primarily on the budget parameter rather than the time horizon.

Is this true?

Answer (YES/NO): NO